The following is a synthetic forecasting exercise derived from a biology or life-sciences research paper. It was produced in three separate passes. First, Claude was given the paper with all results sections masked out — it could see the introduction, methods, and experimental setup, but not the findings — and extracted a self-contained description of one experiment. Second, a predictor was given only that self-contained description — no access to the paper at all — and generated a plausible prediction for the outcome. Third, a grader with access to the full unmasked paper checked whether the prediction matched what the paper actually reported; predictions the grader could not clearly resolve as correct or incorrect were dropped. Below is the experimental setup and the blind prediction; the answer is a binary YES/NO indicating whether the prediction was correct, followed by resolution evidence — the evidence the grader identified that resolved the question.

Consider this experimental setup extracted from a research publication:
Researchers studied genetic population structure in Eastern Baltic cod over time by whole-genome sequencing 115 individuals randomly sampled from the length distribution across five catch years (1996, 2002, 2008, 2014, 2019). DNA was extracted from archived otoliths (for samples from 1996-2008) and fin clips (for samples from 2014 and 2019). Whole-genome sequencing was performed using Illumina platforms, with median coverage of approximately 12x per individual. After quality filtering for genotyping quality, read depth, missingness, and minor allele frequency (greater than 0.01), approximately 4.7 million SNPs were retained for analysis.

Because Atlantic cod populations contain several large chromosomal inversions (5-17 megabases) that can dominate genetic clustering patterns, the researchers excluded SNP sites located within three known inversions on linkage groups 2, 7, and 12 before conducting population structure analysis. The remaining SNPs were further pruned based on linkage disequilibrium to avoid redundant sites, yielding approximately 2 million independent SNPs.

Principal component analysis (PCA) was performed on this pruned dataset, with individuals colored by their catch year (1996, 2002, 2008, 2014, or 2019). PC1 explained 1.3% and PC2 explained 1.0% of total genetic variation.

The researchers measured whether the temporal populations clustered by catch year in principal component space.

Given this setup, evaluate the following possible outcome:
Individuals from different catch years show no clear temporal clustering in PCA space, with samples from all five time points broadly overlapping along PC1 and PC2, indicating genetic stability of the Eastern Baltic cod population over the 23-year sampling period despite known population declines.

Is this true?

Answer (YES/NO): YES